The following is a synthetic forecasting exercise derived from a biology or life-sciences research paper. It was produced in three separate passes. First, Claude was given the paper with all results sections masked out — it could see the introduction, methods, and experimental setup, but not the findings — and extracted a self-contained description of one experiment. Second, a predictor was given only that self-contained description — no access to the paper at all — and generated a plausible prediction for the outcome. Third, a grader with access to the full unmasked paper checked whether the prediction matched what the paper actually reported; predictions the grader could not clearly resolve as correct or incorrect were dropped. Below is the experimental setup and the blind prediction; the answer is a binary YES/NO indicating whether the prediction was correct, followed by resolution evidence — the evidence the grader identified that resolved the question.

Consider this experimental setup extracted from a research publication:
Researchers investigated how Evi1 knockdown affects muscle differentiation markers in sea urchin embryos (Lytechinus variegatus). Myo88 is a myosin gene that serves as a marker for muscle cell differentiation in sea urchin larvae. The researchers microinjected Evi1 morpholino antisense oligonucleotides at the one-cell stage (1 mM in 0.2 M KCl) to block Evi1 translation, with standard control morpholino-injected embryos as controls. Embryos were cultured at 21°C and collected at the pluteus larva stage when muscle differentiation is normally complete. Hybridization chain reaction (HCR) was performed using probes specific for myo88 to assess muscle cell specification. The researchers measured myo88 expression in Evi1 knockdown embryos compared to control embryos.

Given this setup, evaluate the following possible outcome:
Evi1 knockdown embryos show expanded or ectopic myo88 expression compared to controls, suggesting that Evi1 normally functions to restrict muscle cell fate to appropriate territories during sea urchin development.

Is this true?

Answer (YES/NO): NO